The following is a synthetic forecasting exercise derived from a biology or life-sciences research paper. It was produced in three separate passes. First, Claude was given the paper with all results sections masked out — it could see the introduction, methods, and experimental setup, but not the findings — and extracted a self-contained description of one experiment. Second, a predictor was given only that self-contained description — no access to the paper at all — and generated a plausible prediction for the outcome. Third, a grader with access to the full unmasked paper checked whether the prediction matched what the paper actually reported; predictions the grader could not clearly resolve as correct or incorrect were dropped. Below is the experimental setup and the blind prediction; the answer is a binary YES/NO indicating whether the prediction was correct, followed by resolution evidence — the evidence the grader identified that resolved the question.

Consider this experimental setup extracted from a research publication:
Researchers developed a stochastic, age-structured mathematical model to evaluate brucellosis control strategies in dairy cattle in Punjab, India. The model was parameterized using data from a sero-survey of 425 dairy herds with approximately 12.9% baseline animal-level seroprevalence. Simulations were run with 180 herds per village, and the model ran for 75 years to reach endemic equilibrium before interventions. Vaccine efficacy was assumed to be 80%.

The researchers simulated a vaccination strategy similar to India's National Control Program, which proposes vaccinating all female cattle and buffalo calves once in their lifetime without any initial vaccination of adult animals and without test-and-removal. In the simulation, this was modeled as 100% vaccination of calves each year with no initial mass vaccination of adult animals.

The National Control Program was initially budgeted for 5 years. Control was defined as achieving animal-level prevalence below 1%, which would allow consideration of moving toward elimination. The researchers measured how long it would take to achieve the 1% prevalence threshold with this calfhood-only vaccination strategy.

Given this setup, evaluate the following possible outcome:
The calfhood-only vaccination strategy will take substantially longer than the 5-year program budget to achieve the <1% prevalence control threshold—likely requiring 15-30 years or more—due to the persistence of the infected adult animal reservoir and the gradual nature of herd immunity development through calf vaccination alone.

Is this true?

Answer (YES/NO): NO